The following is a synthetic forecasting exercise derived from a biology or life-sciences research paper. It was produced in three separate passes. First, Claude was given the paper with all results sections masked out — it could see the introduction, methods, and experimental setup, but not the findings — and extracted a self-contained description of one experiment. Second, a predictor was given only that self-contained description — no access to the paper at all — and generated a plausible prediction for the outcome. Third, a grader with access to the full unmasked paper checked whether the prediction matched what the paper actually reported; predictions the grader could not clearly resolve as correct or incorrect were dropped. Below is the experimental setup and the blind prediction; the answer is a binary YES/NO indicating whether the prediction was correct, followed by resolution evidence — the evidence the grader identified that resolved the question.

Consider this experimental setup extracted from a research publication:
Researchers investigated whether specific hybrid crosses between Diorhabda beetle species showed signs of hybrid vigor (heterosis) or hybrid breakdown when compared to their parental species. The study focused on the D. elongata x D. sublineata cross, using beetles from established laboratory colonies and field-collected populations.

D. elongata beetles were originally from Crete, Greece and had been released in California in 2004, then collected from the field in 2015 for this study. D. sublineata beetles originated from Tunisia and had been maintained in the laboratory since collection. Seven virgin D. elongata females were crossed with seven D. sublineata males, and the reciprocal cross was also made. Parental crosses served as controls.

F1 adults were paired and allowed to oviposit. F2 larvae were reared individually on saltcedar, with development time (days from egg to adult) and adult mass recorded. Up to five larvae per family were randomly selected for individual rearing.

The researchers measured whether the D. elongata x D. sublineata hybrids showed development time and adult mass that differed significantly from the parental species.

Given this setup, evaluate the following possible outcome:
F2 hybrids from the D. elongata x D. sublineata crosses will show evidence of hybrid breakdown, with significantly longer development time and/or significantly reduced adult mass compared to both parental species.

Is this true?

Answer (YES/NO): NO